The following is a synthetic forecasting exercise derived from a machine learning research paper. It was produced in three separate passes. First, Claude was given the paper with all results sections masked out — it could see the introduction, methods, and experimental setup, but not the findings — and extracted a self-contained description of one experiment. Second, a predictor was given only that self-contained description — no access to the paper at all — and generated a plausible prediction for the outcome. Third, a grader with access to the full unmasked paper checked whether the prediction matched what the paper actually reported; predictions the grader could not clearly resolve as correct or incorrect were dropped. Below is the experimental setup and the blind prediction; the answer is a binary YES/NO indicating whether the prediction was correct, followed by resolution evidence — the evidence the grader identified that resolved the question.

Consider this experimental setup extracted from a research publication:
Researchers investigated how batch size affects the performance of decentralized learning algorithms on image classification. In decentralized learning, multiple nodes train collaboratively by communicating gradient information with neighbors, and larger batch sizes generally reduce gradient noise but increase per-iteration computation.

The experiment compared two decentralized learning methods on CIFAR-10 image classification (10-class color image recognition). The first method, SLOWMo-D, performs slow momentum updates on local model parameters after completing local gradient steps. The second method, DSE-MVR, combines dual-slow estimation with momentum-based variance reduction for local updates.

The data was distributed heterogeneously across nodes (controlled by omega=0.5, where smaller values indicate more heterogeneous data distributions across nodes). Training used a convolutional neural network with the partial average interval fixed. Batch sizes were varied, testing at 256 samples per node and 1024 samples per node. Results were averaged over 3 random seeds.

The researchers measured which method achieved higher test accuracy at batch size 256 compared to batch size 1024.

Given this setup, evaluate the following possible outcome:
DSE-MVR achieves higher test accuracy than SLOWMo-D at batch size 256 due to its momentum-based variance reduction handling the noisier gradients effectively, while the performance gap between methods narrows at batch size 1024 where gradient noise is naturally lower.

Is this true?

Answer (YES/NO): NO